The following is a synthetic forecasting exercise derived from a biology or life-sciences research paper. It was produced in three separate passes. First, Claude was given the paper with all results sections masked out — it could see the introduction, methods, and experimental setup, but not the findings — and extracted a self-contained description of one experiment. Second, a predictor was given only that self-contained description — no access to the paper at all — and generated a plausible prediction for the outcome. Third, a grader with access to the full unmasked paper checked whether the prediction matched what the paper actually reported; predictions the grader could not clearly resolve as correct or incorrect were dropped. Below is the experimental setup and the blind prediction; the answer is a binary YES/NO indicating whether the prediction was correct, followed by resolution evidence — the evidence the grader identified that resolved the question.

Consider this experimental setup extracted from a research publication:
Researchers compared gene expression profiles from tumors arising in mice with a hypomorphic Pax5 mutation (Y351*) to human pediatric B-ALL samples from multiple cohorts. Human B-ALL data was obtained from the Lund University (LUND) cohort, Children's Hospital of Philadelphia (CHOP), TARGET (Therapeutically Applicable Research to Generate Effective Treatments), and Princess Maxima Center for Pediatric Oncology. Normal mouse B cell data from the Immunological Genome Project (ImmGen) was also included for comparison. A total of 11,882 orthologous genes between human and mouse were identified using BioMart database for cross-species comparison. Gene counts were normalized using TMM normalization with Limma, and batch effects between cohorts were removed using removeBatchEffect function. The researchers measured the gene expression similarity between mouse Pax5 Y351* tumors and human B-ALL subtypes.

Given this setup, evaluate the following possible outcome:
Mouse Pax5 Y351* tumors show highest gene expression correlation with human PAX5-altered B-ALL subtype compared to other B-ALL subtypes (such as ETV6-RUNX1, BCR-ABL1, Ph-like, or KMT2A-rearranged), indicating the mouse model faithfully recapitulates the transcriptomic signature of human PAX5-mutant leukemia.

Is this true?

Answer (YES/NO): YES